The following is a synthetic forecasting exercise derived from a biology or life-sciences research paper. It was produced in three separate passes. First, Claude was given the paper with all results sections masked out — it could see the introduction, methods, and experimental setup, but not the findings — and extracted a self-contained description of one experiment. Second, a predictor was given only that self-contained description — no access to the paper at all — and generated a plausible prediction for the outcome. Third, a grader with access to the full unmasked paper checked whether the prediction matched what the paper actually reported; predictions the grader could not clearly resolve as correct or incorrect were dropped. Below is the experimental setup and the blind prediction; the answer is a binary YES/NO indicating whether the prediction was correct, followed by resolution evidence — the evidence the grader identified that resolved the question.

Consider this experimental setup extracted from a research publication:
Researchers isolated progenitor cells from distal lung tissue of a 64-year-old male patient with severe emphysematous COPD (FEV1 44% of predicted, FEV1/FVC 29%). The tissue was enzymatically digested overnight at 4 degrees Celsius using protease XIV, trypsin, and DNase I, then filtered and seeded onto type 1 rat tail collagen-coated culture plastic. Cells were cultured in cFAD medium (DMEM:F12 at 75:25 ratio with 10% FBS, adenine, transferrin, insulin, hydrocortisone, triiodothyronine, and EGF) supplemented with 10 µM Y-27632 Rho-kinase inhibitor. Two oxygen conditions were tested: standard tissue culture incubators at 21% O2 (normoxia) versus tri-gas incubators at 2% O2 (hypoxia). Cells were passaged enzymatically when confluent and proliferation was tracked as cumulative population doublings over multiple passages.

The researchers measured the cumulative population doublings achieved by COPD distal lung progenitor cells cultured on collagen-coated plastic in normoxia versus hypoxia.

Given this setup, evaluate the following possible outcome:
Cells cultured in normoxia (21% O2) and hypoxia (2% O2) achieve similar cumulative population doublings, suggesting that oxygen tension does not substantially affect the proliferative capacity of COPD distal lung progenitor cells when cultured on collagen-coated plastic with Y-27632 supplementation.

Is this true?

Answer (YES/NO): NO